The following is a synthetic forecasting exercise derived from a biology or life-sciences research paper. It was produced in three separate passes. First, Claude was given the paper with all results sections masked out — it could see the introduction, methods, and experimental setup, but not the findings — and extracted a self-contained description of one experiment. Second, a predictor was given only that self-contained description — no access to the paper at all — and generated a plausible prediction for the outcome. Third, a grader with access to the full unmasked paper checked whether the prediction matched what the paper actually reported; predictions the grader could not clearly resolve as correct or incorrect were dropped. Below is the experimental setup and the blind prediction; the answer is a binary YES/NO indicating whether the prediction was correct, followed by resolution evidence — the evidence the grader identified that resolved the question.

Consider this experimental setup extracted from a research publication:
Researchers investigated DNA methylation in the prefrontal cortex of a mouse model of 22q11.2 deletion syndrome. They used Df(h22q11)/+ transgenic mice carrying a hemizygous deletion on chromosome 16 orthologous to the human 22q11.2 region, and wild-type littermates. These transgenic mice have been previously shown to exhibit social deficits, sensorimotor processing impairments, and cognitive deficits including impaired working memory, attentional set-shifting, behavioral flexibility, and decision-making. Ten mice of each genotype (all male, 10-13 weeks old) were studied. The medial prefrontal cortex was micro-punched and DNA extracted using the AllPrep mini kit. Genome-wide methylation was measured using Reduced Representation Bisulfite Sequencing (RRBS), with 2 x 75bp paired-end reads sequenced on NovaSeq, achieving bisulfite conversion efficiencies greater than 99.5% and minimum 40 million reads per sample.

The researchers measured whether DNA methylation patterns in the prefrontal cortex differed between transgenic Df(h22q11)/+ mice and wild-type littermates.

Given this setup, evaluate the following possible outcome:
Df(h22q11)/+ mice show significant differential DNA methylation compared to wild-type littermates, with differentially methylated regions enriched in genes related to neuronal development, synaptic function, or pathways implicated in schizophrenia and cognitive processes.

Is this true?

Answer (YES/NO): NO